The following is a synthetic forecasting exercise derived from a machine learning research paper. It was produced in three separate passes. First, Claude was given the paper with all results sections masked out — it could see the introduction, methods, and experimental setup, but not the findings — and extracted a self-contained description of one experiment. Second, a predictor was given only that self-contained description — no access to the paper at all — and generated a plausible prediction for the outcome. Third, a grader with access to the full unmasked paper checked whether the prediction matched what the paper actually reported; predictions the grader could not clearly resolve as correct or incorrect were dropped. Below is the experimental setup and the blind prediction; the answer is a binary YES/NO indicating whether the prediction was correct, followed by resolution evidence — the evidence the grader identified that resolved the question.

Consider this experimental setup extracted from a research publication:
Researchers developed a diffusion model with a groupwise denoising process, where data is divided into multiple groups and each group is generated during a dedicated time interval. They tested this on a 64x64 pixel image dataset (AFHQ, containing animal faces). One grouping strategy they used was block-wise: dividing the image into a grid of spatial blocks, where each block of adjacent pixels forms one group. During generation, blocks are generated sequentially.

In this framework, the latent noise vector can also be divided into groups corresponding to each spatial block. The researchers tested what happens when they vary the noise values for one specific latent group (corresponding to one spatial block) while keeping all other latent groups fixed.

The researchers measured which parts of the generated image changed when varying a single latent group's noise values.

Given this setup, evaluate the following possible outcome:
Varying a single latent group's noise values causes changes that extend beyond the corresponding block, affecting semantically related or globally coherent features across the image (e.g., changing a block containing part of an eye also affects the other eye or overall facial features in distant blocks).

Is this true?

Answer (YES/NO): NO